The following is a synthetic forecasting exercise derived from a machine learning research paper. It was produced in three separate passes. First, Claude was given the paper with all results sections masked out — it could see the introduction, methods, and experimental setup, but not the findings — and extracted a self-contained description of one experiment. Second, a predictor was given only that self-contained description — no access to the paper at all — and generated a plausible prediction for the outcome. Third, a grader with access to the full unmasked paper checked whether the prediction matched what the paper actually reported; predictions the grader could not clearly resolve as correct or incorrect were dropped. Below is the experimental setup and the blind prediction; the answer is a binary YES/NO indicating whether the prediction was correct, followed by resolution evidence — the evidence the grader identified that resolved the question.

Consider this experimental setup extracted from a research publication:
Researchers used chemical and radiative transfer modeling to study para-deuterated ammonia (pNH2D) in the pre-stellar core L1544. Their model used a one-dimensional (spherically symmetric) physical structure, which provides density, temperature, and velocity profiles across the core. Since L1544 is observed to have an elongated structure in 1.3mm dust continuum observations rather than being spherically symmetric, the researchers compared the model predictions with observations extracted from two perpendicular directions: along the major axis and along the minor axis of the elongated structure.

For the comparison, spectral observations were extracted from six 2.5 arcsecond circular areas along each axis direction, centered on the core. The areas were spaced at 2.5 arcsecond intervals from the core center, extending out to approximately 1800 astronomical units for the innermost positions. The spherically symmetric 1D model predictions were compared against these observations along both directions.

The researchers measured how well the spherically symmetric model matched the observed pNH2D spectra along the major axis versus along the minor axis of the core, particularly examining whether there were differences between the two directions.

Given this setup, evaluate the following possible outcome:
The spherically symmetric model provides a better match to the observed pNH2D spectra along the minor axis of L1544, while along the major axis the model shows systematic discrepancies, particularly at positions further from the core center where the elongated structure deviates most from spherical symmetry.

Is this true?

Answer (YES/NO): NO